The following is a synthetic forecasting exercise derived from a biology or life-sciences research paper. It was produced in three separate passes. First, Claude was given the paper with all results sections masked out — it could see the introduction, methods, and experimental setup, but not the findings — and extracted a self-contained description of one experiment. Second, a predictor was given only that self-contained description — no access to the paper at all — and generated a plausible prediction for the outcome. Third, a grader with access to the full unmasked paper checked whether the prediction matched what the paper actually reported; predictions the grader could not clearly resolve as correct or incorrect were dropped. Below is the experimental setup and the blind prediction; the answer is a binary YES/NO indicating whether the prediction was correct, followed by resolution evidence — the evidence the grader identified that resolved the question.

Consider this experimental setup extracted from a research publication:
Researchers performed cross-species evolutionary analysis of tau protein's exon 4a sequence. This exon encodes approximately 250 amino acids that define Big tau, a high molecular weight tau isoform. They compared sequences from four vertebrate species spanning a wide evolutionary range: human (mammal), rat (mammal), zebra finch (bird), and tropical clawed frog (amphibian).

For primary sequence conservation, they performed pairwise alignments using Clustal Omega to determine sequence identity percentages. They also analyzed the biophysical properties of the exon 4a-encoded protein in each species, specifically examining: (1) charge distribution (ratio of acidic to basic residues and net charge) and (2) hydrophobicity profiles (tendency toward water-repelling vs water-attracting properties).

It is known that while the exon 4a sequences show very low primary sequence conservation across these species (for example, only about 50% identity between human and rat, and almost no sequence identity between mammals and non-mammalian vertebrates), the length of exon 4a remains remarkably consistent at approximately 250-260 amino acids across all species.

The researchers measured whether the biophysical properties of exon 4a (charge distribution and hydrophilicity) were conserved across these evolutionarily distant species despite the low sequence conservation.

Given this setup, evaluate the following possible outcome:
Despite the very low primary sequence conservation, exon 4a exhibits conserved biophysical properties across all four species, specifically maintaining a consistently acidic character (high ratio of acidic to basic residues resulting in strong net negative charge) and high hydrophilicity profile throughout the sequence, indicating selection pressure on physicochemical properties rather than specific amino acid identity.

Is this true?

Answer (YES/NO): YES